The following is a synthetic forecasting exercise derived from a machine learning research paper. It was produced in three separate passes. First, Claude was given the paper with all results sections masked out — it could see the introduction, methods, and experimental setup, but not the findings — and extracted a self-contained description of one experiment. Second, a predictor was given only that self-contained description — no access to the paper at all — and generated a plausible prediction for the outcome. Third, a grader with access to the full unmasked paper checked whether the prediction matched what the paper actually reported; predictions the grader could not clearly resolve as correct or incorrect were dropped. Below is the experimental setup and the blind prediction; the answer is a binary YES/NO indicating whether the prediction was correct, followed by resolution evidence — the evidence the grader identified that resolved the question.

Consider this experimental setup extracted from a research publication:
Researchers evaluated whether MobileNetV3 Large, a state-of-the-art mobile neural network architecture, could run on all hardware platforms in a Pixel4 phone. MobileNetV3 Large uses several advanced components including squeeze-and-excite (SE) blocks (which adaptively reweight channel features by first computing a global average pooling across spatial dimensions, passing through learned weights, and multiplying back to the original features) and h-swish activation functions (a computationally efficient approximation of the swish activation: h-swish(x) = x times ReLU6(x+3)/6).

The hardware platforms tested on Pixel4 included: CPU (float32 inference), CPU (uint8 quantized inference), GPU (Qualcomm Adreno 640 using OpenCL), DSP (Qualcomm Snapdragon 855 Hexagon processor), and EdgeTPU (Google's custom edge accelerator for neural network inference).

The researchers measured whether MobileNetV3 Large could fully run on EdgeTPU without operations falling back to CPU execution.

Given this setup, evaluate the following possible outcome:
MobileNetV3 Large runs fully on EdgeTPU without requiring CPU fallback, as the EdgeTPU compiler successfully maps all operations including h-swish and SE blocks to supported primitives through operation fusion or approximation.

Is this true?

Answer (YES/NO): NO